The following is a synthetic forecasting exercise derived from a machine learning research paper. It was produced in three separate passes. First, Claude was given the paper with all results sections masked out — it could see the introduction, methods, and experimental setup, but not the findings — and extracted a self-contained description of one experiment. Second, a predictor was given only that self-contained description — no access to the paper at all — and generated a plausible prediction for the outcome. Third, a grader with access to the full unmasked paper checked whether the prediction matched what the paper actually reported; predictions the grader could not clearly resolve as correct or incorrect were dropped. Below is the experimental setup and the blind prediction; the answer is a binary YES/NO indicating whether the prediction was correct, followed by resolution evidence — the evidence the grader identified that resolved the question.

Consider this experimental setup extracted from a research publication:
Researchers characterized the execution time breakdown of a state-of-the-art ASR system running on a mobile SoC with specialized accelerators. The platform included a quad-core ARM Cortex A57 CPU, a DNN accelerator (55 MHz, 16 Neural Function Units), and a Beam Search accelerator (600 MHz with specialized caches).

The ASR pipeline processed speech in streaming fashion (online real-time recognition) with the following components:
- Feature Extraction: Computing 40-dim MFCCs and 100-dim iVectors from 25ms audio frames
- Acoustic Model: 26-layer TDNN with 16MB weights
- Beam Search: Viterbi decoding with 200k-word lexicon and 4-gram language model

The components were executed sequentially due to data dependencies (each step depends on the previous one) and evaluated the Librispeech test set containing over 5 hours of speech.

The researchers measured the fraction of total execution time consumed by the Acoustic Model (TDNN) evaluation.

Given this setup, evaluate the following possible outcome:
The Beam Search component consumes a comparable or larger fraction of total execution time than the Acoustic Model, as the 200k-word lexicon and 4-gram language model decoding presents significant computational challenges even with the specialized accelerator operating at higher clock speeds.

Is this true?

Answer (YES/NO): NO